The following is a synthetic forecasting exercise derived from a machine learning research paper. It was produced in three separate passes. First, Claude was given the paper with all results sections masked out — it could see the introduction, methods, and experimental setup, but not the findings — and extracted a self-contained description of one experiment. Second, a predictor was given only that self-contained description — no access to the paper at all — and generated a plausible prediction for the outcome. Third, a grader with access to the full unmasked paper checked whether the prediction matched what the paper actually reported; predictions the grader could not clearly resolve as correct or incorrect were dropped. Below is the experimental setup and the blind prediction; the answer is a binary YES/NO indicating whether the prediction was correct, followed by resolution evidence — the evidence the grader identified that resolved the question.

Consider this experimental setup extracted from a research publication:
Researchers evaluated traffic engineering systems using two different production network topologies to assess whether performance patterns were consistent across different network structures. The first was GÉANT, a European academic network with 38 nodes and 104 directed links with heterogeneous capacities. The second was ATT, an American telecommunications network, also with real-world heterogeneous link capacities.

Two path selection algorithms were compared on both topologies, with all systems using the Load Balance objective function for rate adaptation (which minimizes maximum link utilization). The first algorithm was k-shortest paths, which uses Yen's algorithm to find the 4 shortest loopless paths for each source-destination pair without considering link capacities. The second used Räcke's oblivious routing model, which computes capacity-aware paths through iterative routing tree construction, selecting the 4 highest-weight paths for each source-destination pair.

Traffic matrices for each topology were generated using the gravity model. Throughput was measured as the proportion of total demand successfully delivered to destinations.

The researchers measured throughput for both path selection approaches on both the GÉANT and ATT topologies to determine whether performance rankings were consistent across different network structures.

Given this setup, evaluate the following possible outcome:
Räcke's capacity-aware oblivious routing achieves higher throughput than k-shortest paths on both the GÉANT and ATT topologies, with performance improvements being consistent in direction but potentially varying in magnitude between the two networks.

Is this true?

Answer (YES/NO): YES